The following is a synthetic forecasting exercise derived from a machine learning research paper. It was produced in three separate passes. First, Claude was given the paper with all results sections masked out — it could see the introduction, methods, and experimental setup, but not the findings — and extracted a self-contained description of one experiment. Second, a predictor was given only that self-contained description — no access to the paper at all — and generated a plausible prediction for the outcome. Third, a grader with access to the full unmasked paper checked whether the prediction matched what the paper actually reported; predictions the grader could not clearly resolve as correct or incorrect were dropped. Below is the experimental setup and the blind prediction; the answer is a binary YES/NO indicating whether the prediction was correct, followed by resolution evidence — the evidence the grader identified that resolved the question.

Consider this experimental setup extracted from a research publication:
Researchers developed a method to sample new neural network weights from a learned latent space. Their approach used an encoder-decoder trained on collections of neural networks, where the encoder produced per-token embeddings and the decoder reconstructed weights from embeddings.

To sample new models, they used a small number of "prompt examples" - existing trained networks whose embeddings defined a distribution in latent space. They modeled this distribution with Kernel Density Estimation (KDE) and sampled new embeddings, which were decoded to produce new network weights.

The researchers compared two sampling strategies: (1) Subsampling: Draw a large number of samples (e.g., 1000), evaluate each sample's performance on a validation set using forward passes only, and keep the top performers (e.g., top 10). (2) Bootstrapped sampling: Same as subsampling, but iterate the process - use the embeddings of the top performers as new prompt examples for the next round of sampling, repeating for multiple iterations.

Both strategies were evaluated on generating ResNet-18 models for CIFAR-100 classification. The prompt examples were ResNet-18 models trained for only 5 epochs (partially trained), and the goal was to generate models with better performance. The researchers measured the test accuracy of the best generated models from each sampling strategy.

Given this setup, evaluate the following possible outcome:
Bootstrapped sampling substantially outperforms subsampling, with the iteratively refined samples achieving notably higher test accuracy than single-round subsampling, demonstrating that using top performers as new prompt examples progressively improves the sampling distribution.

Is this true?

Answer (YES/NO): NO